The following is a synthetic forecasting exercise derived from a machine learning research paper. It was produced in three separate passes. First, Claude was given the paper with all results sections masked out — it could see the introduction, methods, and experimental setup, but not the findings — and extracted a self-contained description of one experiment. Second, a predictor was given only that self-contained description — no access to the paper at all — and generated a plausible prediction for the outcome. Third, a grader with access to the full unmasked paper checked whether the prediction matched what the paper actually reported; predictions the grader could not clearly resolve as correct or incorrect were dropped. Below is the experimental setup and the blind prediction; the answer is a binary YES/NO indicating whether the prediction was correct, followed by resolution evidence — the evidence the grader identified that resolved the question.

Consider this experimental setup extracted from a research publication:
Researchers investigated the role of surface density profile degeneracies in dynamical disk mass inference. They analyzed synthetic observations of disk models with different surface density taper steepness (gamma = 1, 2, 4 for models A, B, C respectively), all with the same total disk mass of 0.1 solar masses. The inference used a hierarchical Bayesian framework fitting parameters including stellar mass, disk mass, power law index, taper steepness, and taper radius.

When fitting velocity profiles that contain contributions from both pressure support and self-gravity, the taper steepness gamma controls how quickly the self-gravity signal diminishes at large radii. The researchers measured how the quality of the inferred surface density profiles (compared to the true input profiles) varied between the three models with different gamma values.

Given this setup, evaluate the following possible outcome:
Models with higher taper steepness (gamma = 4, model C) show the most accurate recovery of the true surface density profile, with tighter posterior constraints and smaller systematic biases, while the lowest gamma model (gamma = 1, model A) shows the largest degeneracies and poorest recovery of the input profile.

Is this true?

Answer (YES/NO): NO